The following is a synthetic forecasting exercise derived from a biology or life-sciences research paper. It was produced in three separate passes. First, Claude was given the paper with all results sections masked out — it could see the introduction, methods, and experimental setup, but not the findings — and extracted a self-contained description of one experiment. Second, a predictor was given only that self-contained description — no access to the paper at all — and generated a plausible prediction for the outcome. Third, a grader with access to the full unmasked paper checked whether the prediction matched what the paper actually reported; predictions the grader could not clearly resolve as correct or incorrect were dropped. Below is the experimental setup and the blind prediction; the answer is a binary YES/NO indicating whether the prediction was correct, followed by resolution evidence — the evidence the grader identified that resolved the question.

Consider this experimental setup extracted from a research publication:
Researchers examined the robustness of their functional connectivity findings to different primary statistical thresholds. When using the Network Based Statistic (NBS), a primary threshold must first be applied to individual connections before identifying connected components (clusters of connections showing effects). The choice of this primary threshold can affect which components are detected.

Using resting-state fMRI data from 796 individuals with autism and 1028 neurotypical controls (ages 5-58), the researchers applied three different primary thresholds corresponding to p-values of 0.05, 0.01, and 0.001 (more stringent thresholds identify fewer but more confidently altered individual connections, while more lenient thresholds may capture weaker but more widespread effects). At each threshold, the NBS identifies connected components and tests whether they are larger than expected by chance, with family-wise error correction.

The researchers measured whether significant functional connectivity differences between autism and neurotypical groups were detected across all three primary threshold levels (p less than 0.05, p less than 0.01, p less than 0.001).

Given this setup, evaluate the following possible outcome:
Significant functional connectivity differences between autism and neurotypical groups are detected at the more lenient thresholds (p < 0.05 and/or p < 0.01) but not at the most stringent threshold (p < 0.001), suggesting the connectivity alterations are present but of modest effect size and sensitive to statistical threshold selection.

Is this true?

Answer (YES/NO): NO